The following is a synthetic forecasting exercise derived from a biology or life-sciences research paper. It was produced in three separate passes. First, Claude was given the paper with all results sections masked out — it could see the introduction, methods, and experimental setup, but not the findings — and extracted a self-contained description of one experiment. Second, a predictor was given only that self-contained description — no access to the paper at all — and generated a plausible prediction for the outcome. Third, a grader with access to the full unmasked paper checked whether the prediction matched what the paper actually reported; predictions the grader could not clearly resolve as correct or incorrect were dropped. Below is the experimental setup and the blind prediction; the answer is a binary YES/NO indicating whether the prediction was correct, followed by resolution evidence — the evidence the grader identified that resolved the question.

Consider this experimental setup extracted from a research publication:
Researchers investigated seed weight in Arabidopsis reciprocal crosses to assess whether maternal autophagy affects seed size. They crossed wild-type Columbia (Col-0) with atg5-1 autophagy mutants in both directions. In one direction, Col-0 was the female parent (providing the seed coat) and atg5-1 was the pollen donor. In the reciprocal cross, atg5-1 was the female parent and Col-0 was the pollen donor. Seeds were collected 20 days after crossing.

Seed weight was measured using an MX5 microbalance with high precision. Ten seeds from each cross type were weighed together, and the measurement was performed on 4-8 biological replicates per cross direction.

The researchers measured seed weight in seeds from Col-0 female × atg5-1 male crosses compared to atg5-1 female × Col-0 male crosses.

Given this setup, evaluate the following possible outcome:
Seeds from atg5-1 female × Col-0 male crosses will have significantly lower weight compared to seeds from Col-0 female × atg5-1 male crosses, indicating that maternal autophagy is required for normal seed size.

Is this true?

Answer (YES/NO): NO